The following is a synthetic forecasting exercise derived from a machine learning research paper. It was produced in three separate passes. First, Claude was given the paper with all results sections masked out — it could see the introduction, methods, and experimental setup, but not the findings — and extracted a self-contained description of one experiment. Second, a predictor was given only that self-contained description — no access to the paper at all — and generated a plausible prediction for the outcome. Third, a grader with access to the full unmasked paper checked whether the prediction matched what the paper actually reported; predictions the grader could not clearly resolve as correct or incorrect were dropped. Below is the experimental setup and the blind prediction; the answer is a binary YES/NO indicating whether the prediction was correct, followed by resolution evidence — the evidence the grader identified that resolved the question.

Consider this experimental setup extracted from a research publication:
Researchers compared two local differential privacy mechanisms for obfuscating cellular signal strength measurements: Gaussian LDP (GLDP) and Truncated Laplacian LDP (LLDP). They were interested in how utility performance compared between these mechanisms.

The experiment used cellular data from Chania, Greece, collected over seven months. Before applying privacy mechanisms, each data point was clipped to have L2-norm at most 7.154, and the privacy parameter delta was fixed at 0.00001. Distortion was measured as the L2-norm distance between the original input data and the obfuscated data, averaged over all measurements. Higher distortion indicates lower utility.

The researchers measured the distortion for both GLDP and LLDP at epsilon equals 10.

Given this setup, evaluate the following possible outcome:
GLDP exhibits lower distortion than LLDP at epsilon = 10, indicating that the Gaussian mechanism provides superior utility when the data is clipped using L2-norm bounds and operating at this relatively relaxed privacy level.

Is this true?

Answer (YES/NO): NO